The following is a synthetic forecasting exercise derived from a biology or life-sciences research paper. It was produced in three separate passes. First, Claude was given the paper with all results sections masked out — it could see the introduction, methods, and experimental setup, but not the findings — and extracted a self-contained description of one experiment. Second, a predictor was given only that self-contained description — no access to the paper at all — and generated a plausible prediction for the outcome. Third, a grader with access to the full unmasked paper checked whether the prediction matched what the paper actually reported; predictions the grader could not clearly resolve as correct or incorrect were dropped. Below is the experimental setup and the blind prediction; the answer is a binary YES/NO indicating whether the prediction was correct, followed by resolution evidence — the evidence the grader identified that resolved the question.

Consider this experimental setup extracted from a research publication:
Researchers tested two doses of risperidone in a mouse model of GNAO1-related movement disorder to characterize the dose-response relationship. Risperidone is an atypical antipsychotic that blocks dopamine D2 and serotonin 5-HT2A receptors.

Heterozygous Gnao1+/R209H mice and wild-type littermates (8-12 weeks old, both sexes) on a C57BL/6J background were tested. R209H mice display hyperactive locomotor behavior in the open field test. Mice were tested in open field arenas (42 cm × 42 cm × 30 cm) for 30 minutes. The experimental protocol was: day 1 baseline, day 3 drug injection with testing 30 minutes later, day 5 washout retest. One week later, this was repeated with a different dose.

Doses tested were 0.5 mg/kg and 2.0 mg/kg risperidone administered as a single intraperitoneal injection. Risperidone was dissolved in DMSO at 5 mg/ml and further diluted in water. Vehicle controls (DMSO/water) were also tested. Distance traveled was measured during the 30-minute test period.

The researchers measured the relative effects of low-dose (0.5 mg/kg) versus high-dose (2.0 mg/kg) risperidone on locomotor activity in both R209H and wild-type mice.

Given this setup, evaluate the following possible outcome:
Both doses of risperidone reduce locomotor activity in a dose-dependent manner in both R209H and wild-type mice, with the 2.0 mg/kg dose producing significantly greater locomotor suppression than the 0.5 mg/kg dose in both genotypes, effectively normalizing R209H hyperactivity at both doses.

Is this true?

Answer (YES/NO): NO